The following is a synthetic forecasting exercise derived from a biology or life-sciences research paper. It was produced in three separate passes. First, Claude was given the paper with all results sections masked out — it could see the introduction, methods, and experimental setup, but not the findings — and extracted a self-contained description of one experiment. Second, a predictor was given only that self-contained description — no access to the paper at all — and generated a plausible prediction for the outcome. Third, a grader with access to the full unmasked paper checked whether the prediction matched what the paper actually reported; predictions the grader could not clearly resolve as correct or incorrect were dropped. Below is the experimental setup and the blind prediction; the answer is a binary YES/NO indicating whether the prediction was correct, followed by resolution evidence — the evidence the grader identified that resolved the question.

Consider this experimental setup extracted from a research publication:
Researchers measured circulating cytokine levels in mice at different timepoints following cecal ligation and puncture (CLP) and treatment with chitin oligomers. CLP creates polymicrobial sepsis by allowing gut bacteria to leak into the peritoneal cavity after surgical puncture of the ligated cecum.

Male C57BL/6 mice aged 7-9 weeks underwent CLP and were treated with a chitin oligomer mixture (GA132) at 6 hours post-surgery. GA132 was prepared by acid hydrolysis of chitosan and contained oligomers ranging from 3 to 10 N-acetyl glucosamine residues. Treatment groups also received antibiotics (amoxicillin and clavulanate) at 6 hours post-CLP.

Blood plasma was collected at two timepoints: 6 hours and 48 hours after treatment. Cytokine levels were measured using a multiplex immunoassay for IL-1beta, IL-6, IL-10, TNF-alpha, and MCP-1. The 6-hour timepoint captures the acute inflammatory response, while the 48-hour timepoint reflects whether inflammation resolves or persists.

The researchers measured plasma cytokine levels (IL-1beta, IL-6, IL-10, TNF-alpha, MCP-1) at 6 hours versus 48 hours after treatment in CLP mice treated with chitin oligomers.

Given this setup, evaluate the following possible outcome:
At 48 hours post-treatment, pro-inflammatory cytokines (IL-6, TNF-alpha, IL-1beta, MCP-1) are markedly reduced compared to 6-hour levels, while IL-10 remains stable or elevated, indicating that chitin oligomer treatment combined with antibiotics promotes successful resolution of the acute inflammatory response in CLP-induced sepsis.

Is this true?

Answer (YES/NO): NO